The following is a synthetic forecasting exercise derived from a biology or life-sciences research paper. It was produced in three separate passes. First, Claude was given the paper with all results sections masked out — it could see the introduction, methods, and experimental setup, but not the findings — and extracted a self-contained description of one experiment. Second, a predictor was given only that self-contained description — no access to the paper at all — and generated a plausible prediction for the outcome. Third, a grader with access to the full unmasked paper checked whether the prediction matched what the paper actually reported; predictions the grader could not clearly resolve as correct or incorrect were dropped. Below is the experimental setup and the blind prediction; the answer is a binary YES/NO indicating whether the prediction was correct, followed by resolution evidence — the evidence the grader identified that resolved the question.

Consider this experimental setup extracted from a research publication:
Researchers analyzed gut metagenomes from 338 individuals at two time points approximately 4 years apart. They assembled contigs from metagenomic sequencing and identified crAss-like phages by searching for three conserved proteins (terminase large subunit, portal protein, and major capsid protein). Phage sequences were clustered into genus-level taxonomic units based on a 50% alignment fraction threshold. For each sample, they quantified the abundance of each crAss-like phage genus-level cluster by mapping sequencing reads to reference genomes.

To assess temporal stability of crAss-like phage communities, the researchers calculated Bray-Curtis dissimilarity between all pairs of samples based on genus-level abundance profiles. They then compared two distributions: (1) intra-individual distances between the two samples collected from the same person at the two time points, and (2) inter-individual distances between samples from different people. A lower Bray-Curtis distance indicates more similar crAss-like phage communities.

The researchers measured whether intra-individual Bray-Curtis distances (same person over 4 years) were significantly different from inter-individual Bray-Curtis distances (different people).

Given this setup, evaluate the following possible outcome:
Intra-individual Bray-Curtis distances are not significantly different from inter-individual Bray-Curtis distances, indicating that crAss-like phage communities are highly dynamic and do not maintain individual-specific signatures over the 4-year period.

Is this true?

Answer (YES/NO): NO